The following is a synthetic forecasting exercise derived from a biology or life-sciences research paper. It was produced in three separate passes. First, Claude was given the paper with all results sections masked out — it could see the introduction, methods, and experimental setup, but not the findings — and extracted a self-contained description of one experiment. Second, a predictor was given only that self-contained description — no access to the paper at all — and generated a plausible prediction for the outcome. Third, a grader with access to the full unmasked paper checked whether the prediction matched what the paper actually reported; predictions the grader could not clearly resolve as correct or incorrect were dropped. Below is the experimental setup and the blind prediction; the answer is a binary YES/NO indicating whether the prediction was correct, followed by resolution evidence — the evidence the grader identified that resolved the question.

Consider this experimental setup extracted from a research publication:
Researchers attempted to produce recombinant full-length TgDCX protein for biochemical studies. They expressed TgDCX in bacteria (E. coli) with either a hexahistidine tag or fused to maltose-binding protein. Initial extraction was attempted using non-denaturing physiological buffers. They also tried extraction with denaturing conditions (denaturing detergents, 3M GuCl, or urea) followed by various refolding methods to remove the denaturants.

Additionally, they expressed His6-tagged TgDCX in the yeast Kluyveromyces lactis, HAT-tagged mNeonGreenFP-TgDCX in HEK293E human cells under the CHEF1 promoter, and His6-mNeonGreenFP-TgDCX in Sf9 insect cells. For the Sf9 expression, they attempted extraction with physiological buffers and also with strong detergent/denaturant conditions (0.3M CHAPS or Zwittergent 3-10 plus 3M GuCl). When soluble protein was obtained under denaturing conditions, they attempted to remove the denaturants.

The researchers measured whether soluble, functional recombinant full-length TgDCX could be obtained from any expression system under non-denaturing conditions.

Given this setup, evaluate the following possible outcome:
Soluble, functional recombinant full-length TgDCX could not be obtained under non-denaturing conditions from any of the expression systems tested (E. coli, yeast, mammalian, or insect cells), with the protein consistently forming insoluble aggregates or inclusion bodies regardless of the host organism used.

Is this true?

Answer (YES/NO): NO